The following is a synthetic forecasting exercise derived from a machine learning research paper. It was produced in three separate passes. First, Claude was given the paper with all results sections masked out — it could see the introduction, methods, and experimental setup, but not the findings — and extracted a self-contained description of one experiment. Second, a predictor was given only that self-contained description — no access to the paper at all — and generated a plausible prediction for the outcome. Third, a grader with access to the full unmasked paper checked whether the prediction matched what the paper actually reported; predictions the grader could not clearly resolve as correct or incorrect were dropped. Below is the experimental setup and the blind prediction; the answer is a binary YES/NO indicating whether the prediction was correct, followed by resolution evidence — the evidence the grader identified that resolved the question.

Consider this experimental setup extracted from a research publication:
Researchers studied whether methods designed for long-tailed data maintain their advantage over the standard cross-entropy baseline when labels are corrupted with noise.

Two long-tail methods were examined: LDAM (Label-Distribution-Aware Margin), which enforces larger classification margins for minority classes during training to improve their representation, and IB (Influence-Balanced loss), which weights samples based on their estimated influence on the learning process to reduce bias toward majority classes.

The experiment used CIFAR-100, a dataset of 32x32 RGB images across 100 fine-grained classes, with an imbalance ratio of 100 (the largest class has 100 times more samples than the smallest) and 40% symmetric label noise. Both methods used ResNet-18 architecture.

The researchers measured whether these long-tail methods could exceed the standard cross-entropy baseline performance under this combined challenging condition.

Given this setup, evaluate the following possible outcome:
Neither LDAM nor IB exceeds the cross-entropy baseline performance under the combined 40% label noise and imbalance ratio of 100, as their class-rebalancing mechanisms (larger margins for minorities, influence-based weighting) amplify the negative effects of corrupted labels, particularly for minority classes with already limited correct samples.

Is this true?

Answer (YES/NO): YES